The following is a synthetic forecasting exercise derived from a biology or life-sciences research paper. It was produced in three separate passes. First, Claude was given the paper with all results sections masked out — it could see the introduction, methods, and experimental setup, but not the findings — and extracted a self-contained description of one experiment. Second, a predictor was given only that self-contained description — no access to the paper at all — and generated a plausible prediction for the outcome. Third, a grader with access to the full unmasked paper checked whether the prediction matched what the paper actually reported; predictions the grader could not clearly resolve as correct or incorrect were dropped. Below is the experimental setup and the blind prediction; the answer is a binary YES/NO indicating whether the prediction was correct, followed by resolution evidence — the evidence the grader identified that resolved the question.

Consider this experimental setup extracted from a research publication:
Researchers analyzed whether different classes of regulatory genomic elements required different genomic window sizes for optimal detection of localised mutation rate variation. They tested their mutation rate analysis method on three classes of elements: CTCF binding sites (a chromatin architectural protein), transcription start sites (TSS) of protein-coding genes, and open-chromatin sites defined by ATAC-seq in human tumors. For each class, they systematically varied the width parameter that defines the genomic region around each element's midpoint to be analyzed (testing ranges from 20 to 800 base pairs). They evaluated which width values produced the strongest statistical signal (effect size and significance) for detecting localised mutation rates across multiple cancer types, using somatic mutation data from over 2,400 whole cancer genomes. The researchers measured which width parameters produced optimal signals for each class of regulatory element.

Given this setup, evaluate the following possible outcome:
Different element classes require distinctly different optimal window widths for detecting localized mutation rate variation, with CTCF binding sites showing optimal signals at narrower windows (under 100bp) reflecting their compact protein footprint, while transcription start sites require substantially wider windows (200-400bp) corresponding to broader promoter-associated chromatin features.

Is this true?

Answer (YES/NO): YES